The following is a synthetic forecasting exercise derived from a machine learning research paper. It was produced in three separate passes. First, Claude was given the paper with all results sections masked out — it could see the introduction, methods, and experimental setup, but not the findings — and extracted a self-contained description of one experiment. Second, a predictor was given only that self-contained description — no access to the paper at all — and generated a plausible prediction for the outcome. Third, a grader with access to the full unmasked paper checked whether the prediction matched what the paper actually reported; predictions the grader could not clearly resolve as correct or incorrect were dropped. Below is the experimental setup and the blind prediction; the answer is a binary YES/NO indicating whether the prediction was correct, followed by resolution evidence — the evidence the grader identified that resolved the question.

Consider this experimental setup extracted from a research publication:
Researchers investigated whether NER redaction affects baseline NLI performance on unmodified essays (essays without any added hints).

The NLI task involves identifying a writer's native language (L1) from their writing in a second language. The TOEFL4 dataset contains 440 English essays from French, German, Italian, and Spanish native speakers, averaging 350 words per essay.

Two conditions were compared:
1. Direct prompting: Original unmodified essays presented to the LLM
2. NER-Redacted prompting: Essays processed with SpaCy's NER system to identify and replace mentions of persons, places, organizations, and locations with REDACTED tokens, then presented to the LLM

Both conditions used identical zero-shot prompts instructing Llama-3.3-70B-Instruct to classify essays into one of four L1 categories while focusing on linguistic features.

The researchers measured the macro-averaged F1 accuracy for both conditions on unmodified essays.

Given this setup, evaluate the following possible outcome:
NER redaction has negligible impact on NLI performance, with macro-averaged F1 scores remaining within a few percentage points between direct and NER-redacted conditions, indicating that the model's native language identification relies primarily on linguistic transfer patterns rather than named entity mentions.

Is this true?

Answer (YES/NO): YES